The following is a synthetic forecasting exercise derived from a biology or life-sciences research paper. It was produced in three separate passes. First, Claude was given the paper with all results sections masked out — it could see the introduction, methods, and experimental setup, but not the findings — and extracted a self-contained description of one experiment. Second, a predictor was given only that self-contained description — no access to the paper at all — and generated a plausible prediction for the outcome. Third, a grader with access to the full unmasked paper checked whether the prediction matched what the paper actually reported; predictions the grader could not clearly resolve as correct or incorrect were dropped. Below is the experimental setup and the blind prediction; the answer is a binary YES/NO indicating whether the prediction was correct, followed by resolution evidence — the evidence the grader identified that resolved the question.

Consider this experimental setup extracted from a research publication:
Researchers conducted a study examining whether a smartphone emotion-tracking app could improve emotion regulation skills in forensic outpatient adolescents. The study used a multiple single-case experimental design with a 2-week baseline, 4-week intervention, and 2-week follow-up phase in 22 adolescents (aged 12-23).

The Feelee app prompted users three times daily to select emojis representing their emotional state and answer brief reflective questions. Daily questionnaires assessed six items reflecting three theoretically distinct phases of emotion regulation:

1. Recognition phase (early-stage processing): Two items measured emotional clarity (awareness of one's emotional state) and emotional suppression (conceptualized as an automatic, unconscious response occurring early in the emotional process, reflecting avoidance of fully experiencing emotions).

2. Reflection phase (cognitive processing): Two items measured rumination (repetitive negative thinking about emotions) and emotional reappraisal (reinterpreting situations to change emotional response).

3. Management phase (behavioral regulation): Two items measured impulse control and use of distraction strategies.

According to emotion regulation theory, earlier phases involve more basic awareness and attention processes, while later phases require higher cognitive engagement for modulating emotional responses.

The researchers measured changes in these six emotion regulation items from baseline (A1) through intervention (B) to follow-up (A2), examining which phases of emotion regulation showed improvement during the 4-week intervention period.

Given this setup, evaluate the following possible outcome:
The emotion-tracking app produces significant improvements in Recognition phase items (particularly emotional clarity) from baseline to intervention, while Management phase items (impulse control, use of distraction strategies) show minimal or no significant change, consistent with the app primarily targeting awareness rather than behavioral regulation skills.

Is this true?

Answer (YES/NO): NO